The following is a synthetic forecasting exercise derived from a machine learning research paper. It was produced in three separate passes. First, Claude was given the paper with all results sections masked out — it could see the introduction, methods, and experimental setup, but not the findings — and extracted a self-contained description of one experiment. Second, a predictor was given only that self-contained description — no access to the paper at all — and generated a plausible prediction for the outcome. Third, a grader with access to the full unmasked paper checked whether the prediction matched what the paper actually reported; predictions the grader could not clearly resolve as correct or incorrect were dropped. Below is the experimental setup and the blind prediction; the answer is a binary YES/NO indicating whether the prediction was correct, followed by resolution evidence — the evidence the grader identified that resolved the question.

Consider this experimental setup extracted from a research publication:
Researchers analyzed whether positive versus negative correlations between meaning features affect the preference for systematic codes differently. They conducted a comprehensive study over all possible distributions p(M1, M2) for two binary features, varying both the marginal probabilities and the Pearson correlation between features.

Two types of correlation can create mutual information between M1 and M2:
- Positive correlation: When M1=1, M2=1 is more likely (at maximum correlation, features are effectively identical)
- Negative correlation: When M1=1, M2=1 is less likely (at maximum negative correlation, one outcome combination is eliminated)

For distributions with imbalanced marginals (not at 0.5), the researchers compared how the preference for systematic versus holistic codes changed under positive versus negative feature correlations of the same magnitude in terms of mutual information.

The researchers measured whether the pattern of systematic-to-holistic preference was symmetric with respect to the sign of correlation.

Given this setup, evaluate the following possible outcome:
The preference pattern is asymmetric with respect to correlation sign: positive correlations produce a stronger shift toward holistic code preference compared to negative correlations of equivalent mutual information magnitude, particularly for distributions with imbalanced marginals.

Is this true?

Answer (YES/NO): YES